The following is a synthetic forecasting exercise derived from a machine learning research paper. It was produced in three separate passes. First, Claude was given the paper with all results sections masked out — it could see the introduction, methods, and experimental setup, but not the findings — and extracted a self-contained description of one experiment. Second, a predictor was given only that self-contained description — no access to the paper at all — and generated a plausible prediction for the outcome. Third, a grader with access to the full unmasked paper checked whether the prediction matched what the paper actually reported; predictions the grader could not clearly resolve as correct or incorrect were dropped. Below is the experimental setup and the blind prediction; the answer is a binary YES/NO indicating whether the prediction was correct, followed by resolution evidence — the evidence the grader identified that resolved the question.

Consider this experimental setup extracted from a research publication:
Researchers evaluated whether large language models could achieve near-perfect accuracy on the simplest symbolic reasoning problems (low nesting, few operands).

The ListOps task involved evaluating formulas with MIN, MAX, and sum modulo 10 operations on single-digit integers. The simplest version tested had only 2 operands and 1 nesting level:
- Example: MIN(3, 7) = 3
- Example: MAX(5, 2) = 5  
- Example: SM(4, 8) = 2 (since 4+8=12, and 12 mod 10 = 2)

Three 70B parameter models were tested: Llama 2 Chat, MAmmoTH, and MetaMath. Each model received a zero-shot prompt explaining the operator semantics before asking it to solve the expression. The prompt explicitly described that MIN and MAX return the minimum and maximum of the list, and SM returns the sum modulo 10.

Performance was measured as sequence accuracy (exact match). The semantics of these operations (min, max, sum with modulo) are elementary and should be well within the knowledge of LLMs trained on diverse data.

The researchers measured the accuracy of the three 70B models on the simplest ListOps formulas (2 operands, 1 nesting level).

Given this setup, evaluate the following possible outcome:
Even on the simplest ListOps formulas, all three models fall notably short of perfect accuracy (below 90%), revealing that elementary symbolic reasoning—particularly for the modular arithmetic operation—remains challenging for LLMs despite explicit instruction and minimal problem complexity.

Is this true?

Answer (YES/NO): NO